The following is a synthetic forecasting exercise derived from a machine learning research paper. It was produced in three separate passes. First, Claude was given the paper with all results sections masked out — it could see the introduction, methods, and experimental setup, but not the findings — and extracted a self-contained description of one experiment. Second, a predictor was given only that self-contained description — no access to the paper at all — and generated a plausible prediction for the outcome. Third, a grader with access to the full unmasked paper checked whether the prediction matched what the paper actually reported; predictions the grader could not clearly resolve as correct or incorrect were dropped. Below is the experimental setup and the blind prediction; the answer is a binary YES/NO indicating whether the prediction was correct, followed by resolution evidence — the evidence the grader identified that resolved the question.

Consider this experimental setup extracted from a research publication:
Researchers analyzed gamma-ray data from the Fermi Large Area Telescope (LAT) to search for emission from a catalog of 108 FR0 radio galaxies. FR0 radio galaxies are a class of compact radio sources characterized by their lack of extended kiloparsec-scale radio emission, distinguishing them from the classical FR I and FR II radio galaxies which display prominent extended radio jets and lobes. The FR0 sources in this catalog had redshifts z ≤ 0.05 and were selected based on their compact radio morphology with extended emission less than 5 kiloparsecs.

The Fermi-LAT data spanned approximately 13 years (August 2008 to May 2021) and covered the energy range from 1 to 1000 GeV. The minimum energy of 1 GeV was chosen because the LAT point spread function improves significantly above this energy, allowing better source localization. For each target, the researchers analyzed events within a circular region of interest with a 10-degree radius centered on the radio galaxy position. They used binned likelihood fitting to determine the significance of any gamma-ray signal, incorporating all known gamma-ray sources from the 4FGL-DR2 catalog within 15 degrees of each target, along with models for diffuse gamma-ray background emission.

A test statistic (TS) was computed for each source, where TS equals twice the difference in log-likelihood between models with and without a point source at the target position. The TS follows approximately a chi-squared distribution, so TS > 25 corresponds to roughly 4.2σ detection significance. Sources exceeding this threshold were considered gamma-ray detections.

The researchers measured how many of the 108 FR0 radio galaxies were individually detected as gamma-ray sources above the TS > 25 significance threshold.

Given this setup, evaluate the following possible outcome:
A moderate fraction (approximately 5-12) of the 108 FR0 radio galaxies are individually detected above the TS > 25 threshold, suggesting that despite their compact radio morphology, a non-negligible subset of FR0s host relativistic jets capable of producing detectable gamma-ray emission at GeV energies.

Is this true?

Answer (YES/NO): NO